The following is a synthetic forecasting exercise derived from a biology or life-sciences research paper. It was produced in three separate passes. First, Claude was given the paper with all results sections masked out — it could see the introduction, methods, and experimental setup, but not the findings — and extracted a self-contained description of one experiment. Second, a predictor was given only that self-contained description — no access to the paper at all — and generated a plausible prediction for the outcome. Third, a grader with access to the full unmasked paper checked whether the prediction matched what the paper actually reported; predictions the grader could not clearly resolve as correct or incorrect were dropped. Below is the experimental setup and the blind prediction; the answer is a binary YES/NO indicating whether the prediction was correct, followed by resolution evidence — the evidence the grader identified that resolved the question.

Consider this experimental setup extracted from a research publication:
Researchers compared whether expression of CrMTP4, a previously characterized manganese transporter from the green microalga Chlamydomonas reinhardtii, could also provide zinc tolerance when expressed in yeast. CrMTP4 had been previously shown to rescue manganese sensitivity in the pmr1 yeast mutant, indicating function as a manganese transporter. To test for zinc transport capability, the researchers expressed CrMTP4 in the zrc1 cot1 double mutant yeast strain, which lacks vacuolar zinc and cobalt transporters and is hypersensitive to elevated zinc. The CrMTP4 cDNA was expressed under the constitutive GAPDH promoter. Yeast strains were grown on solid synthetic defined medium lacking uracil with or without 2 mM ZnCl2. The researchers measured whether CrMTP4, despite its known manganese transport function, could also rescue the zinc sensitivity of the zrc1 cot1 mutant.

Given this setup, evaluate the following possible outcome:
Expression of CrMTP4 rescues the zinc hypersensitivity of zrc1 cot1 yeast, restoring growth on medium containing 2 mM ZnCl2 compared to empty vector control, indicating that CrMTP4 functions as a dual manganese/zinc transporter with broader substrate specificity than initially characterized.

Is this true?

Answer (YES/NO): NO